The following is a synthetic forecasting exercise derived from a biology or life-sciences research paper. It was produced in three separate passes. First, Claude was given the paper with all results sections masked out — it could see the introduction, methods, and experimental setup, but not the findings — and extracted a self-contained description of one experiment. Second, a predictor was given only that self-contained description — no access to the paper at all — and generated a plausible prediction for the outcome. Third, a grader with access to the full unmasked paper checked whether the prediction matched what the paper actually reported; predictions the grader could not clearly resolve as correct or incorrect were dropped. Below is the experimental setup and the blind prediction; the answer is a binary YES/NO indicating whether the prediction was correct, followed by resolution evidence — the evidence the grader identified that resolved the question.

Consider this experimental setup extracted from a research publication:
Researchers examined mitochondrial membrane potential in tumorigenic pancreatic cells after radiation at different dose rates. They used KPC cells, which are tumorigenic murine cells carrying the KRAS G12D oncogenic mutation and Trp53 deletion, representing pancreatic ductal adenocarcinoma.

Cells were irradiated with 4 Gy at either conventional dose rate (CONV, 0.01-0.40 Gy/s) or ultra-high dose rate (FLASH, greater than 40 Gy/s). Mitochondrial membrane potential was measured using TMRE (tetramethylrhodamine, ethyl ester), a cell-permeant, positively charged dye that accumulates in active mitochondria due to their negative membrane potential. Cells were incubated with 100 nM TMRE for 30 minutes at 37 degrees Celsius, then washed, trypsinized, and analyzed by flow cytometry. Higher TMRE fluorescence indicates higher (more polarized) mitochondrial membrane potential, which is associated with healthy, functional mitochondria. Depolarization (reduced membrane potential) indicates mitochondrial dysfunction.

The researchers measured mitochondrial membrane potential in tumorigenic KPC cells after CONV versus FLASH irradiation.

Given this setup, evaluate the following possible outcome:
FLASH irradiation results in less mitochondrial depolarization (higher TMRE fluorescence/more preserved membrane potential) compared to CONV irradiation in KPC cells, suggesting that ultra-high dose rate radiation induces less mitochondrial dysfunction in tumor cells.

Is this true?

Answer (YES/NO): NO